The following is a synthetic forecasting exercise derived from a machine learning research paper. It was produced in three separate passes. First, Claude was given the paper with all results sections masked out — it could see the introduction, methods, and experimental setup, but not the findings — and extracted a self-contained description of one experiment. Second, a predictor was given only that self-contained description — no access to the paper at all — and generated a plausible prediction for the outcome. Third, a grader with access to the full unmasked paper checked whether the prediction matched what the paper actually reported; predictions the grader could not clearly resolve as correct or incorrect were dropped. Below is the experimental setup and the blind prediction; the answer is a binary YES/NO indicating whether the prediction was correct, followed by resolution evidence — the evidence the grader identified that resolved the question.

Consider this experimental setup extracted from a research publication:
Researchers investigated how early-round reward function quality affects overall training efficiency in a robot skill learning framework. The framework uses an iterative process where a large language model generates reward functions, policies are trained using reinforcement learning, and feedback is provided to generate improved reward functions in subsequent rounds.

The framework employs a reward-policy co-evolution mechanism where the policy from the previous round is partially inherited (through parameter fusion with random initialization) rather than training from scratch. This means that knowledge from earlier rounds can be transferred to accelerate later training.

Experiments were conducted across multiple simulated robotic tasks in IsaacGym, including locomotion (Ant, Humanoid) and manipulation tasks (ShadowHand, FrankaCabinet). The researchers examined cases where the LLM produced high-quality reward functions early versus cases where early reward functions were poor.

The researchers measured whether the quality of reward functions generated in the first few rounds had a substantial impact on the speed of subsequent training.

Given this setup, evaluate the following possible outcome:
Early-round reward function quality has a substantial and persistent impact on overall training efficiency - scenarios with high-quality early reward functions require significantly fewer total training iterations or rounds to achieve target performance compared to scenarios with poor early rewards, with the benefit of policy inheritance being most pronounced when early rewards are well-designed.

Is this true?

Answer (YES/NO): YES